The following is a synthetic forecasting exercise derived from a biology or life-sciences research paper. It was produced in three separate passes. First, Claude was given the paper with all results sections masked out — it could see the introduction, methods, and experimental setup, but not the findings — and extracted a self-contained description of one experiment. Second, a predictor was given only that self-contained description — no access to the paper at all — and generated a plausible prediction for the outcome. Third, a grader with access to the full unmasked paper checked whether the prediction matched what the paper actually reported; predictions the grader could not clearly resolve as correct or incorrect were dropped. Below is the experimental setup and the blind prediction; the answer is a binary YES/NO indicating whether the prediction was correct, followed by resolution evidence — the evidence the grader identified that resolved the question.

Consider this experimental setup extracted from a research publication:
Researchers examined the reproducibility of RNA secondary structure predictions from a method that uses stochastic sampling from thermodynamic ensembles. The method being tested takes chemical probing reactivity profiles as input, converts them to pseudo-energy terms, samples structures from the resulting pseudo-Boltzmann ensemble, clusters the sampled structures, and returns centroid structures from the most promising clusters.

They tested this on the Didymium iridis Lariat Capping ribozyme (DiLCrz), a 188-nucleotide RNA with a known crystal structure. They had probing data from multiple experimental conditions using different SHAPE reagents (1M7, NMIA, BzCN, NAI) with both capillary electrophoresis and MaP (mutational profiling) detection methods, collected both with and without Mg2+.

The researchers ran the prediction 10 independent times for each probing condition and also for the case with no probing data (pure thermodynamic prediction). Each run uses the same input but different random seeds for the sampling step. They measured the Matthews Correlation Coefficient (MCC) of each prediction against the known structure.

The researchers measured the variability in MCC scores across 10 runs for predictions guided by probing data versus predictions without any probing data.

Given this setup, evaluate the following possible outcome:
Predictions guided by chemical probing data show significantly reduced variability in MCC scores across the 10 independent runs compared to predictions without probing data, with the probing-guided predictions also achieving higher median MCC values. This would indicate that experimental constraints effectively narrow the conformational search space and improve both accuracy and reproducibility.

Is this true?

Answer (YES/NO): YES